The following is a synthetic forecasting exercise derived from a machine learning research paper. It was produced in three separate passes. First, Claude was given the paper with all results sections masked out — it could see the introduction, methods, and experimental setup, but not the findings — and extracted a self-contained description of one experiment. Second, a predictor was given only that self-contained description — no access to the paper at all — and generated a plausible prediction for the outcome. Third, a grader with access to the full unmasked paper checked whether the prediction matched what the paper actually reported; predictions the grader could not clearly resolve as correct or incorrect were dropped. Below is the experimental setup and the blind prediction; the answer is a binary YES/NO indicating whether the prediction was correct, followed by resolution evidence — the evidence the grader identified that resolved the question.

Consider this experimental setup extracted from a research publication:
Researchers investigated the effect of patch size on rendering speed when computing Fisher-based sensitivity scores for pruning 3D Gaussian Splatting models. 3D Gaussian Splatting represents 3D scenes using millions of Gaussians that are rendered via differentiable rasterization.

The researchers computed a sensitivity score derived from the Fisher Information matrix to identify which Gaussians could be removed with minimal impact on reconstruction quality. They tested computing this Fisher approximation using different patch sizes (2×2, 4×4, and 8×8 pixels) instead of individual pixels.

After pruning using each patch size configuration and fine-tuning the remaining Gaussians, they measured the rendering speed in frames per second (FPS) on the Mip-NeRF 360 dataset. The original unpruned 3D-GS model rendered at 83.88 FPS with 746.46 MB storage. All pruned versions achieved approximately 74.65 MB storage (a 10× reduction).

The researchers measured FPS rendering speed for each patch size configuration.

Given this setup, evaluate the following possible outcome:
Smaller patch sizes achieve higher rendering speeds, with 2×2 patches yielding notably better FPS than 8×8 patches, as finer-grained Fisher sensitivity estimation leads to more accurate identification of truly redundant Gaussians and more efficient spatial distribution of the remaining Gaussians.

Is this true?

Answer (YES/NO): YES